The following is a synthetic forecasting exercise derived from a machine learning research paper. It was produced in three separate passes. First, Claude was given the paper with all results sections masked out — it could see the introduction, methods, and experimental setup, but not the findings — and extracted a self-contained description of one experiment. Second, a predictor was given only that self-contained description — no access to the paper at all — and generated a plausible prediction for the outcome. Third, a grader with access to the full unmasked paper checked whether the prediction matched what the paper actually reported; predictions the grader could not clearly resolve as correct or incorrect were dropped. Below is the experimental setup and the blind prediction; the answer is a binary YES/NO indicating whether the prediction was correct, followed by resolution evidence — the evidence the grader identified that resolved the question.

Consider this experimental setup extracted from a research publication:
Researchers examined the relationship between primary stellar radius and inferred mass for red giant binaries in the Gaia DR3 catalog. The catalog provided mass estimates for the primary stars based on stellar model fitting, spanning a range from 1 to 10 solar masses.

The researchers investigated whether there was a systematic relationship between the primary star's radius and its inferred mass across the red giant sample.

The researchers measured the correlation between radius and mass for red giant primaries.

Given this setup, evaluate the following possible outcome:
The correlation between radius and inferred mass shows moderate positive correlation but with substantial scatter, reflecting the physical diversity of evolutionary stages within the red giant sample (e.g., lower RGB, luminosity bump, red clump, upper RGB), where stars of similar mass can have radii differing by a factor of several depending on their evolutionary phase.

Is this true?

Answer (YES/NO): NO